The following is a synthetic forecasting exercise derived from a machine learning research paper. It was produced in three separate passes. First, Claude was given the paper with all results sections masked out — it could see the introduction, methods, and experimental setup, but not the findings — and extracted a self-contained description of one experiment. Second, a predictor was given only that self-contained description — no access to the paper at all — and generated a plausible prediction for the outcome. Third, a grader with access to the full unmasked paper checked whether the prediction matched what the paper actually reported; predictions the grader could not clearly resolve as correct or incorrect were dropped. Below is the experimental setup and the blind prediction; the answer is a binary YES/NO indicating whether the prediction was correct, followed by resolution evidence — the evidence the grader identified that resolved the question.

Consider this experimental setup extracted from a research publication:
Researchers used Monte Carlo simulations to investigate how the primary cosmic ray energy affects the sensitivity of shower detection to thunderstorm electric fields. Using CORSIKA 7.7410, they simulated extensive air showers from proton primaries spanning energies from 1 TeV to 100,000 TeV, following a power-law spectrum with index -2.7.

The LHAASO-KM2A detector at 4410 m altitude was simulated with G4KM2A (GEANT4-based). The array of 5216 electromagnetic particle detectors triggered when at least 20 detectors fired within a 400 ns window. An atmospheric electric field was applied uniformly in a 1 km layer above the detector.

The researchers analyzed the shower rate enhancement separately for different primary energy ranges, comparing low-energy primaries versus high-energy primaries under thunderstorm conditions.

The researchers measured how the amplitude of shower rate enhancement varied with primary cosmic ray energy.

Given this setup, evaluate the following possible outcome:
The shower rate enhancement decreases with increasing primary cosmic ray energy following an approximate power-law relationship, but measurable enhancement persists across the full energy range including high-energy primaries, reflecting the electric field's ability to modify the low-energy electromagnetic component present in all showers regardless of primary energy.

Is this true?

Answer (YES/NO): NO